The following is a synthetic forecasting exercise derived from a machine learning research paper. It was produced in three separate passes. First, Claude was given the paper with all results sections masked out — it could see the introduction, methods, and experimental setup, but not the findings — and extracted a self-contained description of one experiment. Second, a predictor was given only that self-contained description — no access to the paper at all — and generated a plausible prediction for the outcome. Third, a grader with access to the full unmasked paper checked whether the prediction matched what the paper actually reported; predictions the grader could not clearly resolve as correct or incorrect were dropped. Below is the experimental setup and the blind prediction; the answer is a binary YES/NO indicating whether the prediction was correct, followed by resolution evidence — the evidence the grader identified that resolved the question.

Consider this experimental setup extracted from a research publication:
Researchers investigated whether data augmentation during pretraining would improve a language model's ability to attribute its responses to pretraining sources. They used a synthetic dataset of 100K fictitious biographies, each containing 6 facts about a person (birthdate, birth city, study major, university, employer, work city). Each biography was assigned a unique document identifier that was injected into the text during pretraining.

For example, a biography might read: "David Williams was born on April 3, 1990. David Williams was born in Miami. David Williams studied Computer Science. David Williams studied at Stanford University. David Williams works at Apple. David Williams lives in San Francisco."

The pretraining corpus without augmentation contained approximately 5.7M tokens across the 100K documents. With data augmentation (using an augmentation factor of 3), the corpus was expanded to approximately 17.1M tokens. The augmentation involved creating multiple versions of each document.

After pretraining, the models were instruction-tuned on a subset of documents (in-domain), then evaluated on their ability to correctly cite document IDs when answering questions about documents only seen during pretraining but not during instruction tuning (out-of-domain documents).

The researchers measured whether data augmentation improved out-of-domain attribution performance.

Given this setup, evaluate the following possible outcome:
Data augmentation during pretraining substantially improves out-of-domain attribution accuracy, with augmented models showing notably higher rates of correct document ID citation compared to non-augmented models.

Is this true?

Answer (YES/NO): YES